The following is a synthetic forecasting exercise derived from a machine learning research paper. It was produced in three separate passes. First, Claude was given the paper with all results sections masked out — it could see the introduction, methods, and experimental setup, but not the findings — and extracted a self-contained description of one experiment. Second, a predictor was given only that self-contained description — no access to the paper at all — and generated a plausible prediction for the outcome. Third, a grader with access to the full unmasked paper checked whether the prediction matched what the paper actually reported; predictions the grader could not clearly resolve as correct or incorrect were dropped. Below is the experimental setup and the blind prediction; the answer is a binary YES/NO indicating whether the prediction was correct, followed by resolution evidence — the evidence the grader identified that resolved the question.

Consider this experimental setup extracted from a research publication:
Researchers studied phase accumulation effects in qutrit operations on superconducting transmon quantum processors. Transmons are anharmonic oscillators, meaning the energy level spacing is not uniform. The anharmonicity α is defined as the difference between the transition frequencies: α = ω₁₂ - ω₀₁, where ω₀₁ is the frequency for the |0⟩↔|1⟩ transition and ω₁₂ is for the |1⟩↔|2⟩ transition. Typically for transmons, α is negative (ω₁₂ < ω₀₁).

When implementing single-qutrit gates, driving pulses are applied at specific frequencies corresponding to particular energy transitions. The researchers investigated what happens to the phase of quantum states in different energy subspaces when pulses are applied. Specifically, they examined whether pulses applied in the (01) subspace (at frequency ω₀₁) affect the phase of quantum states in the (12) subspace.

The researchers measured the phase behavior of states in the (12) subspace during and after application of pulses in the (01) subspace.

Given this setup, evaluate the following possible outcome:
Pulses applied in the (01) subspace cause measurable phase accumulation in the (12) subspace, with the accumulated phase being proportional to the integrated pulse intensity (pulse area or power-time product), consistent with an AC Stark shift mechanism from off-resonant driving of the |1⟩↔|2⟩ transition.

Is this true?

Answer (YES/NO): NO